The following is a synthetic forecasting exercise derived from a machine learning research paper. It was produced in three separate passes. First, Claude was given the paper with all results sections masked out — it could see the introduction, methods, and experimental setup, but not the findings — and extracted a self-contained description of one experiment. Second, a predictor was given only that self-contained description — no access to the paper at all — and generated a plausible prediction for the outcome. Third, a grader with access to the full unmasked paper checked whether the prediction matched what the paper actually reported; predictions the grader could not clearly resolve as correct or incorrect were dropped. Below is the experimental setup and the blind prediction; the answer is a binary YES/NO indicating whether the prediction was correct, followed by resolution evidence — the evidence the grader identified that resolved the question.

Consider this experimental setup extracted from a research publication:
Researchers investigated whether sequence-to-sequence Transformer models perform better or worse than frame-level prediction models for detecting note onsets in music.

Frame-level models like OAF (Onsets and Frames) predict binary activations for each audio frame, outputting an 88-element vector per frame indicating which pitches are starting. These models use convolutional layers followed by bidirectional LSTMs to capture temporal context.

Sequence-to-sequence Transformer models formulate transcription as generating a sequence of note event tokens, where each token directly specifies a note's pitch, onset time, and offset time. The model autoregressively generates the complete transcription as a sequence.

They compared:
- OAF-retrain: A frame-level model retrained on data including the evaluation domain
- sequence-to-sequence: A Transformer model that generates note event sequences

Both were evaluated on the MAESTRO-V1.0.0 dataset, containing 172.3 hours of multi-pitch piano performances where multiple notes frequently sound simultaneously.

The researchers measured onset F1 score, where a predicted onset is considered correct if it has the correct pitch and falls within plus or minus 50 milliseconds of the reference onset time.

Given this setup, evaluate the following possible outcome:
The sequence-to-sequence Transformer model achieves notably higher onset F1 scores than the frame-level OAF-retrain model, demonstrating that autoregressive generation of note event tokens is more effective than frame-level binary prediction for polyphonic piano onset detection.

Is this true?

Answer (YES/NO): YES